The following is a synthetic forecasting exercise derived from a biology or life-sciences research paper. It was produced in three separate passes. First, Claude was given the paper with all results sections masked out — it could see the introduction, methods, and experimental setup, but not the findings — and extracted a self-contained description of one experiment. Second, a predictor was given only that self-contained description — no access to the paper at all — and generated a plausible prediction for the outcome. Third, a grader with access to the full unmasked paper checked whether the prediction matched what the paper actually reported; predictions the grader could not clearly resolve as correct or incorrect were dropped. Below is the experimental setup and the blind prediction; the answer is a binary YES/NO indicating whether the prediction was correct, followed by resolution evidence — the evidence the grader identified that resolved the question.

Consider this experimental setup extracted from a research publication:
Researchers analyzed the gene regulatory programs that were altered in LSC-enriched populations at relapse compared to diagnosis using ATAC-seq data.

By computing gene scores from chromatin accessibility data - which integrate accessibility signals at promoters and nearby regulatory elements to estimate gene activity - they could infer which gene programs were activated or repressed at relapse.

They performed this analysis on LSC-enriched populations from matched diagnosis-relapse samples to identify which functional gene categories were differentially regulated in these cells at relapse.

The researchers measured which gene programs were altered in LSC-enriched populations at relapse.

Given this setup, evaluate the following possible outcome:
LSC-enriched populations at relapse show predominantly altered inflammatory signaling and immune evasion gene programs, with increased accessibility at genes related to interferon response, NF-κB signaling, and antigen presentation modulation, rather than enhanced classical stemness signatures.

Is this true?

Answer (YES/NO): NO